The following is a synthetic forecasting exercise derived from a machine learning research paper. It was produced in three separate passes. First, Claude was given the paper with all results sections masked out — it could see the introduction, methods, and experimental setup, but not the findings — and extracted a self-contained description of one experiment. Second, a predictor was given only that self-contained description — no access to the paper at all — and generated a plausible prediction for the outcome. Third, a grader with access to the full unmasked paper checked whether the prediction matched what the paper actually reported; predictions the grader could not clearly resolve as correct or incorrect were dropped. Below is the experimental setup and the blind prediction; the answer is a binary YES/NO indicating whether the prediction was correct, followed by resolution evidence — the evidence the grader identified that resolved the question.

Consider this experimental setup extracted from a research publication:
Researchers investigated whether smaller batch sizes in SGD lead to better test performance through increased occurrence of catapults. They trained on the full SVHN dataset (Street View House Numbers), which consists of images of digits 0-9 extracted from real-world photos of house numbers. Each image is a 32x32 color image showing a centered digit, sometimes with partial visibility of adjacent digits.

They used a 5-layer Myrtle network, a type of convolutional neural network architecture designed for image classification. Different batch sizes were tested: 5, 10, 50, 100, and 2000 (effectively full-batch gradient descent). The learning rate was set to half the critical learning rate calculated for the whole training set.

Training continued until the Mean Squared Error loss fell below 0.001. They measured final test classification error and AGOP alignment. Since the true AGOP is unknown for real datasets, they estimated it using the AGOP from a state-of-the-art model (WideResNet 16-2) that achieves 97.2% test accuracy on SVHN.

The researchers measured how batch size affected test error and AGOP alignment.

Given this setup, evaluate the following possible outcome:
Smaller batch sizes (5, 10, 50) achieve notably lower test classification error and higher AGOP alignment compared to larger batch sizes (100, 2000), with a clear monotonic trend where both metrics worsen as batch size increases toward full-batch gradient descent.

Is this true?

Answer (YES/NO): YES